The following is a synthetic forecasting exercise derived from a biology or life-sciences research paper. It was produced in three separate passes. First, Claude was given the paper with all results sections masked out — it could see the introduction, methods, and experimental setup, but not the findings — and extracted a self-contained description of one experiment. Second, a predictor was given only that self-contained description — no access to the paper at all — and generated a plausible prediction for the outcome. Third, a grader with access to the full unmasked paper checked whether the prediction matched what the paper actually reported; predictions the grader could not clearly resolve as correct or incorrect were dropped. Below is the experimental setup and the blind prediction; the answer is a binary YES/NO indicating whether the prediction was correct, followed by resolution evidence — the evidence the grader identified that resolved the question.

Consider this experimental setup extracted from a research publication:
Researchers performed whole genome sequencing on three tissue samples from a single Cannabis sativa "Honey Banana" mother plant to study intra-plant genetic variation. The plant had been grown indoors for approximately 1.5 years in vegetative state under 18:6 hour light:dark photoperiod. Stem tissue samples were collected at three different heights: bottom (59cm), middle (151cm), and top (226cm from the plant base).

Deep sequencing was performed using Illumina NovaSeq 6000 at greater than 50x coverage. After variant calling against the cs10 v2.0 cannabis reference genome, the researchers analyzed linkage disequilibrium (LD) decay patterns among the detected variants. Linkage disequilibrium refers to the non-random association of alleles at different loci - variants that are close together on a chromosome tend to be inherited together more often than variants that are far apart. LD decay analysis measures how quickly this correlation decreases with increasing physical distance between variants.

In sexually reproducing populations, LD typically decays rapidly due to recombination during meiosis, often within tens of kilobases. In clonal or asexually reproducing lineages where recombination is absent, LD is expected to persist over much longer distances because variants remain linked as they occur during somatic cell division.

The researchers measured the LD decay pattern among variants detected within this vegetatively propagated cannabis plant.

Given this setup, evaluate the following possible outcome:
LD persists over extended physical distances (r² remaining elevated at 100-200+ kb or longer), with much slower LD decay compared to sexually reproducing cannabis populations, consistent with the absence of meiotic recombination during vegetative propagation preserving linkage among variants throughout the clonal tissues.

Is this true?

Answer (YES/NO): NO